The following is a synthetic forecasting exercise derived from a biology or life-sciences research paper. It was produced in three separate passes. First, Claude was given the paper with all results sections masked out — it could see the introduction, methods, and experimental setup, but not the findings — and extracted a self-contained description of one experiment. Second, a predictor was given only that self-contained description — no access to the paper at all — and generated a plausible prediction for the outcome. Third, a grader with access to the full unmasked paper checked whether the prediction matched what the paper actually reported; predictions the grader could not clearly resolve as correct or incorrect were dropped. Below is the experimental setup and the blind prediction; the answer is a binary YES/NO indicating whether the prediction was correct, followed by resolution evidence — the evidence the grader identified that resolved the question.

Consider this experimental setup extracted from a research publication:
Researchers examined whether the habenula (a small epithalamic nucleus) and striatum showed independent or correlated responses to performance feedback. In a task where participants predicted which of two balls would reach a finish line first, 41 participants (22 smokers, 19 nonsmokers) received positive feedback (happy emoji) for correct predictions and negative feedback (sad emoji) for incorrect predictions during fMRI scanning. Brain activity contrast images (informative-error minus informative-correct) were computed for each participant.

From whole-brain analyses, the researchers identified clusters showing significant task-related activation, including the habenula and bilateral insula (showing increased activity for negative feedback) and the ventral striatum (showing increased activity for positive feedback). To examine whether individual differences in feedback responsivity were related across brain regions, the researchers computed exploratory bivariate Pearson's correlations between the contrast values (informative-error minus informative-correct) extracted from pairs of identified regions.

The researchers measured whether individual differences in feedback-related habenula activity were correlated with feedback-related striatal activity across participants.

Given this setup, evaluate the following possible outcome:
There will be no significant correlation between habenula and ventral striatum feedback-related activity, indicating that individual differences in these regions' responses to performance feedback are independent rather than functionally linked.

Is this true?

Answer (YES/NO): NO